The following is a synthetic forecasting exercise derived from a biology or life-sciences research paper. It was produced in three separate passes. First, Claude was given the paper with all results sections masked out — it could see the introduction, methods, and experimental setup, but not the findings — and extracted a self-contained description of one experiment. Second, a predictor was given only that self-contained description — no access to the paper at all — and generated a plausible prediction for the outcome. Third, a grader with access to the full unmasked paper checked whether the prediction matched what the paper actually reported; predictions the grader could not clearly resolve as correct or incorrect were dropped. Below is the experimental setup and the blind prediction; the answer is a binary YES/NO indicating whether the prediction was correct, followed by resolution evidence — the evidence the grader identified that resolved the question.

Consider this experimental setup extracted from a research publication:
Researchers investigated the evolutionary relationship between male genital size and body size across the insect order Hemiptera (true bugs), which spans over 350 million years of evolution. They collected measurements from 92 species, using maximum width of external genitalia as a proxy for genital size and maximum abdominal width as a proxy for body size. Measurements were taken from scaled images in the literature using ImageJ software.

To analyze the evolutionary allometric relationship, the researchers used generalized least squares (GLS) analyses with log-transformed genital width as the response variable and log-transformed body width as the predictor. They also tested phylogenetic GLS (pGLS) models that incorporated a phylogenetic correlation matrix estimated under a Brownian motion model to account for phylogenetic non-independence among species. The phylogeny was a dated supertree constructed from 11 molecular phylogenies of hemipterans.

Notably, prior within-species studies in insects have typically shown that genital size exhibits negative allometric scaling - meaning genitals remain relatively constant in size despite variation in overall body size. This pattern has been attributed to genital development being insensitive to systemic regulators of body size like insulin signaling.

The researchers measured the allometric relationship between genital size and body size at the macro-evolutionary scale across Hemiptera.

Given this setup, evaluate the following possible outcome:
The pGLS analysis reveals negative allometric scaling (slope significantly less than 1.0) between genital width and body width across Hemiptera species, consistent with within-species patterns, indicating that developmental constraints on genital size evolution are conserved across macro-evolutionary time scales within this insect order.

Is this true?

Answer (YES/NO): NO